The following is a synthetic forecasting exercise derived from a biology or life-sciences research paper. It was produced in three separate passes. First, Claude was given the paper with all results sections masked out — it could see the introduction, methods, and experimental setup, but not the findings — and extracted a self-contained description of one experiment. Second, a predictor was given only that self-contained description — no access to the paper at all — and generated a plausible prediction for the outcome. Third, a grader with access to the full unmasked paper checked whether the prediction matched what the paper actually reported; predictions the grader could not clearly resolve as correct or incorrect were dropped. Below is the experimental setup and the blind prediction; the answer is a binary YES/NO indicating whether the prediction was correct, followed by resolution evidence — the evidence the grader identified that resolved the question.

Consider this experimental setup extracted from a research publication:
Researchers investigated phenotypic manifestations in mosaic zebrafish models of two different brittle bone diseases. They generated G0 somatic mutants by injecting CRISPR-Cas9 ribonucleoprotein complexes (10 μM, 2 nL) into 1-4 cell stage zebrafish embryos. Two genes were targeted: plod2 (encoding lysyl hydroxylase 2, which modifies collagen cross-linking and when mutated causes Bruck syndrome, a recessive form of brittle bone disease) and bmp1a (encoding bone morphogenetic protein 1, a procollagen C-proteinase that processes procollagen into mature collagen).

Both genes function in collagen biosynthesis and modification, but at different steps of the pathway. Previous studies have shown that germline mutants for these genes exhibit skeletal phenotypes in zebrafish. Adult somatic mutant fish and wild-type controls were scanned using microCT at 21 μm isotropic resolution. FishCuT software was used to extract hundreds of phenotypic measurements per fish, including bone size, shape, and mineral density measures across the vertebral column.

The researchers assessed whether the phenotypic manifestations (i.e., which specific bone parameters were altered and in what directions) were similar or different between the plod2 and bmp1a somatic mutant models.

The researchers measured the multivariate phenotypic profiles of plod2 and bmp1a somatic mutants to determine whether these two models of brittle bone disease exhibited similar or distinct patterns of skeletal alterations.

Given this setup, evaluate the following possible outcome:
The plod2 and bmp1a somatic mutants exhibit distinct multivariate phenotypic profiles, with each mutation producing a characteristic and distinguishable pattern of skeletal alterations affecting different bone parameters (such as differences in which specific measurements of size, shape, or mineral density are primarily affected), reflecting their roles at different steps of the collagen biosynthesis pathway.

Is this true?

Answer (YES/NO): NO